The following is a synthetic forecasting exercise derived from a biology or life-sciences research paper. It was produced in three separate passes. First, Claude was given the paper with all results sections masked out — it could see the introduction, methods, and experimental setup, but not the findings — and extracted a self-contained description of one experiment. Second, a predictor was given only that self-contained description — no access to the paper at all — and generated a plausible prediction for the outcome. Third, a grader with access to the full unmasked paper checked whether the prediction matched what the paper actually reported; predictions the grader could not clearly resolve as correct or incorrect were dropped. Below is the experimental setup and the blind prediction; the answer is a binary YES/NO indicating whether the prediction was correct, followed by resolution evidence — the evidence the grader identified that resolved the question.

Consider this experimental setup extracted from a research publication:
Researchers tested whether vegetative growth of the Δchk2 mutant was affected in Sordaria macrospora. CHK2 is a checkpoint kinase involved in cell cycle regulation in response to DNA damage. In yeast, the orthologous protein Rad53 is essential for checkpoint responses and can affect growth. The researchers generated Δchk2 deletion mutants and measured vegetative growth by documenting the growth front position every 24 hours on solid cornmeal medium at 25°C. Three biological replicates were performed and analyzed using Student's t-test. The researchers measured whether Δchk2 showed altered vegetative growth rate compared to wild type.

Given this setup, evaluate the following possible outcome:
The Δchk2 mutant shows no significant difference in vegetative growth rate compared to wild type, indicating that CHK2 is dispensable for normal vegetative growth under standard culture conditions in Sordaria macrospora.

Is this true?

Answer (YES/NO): YES